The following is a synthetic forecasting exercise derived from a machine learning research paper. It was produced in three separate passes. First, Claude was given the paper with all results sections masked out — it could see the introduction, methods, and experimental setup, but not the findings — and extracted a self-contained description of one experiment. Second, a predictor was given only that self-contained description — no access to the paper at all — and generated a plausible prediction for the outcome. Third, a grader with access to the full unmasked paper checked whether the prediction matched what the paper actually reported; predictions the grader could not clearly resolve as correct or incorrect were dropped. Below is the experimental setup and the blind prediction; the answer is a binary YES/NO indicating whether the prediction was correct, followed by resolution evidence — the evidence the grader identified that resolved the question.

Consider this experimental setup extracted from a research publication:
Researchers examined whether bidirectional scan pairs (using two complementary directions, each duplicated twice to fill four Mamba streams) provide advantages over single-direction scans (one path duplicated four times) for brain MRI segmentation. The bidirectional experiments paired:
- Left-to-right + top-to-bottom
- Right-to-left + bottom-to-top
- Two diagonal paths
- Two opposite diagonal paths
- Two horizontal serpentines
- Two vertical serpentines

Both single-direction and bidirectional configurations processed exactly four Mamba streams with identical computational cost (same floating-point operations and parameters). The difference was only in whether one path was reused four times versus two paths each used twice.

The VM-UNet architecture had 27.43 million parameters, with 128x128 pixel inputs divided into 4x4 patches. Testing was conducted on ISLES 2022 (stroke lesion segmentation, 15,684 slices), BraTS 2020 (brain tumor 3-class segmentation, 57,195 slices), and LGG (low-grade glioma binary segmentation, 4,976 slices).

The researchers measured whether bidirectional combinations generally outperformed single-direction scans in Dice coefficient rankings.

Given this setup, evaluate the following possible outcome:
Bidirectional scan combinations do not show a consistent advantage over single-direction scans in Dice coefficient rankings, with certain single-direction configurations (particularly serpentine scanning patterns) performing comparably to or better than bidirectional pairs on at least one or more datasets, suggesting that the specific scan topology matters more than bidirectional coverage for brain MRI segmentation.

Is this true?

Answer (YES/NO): NO